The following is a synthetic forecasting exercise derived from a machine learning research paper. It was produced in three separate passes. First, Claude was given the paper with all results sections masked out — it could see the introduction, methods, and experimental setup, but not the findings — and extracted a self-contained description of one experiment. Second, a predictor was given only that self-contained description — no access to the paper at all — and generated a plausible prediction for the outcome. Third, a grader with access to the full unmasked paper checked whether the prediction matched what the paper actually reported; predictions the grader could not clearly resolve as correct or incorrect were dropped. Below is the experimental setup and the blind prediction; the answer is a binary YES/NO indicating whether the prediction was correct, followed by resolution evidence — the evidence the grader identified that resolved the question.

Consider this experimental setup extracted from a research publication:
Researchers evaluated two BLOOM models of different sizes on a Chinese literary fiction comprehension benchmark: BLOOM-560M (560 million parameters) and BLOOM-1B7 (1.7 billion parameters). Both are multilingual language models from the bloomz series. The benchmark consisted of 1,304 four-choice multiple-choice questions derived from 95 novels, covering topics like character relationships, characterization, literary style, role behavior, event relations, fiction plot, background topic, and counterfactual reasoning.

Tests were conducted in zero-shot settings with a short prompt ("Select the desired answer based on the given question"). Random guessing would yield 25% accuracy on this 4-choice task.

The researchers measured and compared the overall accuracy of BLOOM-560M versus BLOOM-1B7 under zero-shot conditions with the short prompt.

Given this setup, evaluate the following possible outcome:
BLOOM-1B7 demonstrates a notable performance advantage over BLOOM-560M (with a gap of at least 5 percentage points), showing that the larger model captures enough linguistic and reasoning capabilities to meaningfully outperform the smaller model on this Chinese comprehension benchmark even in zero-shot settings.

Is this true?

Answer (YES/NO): NO